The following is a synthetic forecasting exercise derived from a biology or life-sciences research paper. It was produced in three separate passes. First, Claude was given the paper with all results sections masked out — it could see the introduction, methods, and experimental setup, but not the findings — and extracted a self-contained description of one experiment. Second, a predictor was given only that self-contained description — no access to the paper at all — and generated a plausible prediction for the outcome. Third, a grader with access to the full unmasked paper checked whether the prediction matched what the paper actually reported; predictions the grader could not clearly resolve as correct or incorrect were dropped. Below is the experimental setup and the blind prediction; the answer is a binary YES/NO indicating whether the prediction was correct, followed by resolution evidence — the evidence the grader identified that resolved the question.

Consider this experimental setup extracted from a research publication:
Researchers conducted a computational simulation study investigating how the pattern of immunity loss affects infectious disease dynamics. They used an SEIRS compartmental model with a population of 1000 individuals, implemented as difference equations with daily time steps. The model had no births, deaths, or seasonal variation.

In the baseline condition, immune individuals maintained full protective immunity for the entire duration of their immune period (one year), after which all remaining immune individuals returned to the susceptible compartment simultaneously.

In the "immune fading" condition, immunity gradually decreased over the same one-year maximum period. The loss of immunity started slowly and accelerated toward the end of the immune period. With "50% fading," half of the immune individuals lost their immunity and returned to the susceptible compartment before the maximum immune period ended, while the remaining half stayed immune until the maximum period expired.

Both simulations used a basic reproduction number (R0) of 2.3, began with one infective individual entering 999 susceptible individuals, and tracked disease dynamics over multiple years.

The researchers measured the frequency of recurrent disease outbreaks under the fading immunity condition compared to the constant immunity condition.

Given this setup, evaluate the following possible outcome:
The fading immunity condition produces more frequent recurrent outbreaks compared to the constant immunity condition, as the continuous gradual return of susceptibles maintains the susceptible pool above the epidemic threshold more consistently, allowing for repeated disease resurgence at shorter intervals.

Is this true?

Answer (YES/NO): YES